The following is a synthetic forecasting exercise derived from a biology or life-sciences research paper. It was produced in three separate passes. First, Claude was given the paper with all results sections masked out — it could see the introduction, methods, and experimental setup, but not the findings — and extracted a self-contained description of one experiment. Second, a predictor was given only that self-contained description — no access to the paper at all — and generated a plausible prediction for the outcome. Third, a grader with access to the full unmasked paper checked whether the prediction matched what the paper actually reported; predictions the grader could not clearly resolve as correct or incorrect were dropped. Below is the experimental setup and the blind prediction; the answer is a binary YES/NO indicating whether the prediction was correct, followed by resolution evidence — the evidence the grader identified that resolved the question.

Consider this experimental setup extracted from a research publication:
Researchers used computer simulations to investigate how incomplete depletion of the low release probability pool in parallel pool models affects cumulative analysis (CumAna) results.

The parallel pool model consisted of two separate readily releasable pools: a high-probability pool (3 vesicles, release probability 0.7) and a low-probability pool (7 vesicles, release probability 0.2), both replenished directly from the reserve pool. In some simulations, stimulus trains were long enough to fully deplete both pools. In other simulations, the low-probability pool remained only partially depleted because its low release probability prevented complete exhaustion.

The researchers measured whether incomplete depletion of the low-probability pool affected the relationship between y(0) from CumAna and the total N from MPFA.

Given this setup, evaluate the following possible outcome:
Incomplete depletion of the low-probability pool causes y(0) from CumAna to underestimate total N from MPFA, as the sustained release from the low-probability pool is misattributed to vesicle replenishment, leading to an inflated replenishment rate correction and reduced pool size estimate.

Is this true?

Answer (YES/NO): NO